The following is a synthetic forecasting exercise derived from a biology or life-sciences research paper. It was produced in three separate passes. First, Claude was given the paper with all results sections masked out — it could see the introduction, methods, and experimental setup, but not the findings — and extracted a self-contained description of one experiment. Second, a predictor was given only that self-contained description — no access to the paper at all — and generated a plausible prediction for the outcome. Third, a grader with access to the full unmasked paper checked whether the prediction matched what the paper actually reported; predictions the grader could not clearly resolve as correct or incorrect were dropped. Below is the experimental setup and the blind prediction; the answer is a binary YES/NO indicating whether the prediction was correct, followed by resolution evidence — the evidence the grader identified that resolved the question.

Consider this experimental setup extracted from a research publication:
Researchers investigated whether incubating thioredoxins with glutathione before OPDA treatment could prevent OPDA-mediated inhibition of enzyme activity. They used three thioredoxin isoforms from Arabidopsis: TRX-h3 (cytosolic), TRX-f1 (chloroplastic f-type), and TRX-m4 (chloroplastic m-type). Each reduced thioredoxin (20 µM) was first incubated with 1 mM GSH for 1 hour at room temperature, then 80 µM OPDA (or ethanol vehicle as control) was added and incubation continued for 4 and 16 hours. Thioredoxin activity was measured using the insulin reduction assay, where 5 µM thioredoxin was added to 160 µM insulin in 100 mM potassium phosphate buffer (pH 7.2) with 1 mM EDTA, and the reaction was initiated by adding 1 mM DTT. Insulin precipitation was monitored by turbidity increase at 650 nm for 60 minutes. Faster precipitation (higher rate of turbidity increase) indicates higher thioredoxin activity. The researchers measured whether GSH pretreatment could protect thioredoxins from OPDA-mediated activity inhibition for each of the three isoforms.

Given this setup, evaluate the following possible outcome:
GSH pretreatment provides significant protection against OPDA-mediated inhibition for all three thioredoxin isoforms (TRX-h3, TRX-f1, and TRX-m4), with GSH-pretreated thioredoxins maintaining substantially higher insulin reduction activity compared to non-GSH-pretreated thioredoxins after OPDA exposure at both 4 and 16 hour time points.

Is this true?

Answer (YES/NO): NO